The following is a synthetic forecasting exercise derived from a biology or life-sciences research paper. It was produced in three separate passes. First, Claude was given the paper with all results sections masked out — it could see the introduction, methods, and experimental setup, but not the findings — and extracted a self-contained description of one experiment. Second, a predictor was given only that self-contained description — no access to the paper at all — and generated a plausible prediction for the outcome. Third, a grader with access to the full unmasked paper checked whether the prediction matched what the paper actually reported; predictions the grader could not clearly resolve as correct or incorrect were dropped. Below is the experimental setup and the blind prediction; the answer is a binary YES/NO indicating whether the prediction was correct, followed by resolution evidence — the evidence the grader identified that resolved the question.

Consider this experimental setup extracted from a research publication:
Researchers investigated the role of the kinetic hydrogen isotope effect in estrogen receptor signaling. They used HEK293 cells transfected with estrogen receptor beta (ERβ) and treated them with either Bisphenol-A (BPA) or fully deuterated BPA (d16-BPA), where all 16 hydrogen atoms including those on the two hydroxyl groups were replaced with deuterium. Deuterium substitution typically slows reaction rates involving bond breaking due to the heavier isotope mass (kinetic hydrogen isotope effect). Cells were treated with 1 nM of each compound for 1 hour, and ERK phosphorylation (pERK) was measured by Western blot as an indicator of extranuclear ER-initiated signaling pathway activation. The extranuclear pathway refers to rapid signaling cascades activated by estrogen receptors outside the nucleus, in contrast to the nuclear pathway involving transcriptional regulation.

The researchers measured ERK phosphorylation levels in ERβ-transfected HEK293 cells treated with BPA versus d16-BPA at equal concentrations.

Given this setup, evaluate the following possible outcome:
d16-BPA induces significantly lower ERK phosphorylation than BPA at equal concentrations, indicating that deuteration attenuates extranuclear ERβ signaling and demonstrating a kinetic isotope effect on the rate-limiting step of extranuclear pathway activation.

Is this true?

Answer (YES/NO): YES